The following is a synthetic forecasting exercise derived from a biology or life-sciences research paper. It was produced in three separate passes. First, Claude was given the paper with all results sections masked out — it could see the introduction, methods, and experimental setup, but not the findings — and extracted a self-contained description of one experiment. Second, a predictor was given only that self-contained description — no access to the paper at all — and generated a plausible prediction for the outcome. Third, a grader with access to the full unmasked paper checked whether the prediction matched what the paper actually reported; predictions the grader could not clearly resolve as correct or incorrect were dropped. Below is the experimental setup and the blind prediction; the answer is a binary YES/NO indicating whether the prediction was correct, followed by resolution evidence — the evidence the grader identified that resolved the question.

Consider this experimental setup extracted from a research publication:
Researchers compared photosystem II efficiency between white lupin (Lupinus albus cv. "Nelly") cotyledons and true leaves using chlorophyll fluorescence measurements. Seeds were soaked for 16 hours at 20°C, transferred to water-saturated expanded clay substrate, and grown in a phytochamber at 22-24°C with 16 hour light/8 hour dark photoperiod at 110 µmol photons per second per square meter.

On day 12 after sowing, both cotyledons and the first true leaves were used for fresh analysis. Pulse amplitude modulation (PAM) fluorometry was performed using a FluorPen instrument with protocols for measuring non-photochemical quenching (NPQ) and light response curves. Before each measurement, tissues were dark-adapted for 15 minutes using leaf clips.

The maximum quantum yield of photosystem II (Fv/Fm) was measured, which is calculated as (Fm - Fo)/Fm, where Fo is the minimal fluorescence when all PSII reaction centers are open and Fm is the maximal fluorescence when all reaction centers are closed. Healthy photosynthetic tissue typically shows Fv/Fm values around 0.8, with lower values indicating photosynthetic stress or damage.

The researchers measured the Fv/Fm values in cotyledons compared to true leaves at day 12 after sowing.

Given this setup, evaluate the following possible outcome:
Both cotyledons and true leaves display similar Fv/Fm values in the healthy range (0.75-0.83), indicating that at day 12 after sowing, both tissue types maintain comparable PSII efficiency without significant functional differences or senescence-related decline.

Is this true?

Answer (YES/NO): NO